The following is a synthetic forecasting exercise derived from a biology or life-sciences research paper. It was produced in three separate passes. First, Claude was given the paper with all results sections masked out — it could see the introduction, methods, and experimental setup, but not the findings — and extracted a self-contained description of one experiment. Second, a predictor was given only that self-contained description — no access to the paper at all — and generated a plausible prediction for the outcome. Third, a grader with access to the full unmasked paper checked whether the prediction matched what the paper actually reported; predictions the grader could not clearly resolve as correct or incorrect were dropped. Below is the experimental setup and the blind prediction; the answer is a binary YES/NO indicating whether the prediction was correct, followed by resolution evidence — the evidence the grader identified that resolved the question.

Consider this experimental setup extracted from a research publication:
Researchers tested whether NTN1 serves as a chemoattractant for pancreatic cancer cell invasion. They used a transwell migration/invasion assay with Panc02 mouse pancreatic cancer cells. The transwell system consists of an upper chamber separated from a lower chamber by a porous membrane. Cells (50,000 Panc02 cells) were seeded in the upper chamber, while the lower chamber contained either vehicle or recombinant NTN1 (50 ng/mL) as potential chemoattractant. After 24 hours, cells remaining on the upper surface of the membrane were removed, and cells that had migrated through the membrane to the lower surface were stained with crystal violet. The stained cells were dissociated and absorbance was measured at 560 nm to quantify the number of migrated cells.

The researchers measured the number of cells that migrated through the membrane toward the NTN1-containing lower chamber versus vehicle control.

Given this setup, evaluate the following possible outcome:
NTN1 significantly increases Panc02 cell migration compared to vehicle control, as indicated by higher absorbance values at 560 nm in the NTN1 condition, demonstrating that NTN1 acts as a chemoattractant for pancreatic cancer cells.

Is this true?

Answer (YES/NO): YES